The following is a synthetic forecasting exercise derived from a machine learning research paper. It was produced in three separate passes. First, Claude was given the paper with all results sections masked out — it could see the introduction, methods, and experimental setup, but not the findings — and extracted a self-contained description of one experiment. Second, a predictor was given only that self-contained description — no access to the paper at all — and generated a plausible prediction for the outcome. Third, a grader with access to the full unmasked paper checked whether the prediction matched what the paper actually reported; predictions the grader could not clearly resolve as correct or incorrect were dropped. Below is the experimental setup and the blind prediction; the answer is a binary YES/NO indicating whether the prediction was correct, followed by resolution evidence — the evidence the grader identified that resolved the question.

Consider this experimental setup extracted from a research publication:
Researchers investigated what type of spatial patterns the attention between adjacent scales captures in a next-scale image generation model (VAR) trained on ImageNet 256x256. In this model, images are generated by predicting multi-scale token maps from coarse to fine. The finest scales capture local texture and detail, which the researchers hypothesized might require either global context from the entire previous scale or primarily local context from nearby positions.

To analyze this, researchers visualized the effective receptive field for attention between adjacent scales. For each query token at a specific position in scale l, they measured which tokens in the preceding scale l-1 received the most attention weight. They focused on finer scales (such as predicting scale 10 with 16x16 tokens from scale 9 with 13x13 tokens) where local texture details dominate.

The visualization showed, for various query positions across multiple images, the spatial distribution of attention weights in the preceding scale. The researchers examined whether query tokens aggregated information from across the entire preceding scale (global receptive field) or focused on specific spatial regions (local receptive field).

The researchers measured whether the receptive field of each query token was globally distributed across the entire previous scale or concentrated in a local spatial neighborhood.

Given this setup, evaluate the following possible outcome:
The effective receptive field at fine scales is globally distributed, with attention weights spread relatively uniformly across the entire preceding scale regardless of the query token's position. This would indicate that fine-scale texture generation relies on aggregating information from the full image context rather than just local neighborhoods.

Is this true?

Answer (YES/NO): NO